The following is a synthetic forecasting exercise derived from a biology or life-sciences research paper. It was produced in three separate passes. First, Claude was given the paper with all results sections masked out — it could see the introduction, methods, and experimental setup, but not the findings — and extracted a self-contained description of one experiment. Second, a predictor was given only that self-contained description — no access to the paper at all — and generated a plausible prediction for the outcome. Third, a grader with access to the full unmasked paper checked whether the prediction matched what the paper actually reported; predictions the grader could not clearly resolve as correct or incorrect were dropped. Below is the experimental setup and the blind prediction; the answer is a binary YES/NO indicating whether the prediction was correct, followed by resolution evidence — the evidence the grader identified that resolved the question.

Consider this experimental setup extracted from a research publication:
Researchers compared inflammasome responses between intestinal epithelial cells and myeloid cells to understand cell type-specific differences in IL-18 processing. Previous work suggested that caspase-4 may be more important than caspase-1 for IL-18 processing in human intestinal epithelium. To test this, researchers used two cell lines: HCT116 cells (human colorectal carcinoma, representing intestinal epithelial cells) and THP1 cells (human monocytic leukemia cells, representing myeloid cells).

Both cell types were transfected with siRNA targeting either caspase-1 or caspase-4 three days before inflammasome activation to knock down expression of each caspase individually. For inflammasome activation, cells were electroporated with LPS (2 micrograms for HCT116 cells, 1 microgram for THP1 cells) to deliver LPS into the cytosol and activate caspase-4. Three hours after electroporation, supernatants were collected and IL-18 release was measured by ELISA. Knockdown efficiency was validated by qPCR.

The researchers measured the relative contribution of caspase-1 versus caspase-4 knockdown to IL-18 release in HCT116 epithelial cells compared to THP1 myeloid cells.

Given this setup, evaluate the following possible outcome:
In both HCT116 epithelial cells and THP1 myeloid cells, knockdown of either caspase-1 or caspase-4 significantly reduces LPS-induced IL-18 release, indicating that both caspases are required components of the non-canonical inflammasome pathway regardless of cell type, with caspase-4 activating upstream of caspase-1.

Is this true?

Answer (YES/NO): NO